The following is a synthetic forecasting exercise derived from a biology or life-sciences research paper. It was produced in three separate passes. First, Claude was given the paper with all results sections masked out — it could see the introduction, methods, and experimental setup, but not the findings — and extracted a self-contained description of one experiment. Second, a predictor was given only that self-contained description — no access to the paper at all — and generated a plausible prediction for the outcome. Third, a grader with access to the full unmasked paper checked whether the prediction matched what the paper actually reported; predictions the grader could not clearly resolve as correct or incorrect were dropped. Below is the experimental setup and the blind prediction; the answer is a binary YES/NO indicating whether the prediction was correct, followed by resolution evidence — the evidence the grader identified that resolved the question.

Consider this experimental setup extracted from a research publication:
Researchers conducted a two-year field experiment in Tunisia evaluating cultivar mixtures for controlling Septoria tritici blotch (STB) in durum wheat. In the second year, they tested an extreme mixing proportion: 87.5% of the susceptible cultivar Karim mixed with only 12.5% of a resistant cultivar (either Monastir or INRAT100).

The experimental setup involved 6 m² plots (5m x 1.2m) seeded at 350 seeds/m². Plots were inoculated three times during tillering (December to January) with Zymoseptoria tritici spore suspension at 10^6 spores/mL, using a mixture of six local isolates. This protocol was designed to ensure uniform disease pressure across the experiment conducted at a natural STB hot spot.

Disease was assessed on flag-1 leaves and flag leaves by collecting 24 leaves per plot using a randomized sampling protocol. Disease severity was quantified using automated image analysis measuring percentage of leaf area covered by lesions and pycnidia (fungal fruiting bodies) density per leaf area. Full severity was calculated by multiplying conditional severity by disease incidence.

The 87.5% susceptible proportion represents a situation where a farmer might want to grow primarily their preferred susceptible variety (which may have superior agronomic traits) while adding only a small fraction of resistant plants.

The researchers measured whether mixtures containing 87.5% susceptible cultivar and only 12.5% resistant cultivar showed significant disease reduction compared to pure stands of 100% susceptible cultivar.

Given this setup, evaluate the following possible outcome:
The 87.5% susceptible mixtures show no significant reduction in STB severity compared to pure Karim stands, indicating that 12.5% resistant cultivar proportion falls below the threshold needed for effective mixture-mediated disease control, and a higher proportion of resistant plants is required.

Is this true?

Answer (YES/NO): YES